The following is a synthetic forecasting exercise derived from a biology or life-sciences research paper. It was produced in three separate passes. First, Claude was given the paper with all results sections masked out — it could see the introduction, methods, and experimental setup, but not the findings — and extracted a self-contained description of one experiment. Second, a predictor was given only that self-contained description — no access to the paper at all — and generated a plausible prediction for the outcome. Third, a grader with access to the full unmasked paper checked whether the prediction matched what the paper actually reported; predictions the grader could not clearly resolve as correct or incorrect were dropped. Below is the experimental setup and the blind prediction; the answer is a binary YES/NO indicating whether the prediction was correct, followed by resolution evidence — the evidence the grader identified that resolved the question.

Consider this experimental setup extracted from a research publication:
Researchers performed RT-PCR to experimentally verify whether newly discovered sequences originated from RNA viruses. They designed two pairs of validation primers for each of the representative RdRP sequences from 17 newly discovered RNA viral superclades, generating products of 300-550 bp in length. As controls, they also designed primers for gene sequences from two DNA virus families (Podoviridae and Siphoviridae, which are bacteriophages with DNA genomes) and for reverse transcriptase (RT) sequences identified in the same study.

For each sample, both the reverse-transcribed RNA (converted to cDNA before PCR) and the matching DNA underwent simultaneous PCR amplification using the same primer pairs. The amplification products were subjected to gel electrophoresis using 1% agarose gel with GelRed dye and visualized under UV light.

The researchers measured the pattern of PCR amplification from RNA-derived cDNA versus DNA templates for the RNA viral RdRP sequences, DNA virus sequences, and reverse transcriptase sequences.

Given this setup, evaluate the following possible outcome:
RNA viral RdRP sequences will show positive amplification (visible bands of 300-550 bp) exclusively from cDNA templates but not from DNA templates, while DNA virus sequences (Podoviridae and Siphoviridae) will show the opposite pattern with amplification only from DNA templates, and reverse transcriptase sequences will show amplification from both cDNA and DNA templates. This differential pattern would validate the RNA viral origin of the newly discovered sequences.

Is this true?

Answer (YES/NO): NO